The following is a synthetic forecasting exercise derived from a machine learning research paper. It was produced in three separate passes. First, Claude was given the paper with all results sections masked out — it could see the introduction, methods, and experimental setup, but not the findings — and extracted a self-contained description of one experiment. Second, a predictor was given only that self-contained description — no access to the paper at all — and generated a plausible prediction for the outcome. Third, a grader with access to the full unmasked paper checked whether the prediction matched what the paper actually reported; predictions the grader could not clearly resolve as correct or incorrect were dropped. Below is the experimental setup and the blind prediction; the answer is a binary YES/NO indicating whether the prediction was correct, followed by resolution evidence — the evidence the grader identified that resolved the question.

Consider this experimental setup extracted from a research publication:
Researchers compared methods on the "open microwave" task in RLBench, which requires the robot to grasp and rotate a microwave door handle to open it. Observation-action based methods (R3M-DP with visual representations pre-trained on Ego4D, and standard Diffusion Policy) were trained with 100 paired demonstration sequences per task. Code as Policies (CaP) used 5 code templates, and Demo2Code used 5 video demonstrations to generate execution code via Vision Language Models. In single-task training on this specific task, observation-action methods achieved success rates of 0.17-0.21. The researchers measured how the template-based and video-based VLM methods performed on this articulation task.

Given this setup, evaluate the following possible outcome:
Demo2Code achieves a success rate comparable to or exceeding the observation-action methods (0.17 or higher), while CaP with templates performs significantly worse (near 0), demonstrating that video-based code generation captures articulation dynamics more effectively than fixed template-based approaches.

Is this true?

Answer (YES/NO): NO